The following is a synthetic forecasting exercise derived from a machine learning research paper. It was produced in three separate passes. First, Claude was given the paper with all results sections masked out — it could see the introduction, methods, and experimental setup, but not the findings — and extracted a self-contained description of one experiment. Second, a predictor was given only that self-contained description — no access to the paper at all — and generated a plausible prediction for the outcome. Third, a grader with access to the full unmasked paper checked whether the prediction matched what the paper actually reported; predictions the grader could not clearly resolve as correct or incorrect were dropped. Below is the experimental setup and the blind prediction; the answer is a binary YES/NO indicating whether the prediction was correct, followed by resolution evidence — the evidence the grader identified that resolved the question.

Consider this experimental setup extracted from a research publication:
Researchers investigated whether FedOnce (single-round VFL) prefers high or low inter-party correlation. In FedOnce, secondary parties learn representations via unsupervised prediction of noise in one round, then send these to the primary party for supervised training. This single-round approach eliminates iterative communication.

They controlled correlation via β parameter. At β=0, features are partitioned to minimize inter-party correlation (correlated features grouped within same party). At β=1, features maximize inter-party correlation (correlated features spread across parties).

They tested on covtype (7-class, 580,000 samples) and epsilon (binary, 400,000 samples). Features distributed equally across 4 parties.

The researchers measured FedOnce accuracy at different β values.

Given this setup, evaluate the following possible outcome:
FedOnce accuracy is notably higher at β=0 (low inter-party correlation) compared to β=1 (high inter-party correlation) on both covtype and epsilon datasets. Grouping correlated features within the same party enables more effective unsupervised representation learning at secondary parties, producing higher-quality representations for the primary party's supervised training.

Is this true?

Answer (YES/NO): NO